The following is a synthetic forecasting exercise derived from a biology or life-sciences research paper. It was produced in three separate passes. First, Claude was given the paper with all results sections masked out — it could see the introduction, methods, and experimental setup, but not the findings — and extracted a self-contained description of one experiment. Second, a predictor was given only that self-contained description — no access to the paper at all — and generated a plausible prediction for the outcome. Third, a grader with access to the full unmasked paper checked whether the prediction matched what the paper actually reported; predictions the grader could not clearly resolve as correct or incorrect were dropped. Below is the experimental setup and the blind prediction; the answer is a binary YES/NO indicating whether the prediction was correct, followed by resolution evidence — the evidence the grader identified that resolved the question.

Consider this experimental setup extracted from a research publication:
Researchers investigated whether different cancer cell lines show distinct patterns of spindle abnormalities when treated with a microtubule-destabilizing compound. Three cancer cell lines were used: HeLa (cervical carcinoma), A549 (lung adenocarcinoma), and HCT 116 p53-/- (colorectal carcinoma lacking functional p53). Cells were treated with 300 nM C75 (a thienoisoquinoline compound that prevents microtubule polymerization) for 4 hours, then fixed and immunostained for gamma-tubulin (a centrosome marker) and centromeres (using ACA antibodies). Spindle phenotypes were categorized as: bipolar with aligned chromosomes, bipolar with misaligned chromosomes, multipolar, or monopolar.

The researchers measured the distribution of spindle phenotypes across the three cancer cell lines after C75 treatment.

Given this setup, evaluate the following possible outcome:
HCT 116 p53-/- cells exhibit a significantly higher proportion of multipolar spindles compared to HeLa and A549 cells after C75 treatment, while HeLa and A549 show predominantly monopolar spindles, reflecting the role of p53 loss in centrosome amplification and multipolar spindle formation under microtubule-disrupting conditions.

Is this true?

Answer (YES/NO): NO